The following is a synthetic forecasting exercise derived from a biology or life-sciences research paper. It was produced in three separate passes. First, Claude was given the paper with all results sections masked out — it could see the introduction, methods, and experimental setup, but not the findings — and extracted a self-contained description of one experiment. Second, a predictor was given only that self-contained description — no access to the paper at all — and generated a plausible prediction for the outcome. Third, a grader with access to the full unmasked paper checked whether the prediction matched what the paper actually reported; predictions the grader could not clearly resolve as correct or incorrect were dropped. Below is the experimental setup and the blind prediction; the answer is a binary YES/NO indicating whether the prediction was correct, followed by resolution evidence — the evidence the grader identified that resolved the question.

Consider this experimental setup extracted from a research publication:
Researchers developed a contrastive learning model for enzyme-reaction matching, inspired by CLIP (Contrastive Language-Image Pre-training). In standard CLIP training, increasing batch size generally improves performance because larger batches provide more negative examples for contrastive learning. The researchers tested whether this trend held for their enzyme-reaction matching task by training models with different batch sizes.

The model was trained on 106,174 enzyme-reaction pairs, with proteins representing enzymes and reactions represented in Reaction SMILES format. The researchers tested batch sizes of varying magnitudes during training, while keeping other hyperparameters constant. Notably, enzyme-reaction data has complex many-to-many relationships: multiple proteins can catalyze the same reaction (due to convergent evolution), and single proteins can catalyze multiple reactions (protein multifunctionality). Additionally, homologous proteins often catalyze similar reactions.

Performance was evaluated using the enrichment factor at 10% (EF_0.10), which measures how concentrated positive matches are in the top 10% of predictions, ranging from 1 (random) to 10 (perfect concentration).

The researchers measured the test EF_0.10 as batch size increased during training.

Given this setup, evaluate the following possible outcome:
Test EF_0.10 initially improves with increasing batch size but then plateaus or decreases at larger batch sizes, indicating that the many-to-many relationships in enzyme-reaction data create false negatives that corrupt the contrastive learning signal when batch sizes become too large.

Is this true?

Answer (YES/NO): NO